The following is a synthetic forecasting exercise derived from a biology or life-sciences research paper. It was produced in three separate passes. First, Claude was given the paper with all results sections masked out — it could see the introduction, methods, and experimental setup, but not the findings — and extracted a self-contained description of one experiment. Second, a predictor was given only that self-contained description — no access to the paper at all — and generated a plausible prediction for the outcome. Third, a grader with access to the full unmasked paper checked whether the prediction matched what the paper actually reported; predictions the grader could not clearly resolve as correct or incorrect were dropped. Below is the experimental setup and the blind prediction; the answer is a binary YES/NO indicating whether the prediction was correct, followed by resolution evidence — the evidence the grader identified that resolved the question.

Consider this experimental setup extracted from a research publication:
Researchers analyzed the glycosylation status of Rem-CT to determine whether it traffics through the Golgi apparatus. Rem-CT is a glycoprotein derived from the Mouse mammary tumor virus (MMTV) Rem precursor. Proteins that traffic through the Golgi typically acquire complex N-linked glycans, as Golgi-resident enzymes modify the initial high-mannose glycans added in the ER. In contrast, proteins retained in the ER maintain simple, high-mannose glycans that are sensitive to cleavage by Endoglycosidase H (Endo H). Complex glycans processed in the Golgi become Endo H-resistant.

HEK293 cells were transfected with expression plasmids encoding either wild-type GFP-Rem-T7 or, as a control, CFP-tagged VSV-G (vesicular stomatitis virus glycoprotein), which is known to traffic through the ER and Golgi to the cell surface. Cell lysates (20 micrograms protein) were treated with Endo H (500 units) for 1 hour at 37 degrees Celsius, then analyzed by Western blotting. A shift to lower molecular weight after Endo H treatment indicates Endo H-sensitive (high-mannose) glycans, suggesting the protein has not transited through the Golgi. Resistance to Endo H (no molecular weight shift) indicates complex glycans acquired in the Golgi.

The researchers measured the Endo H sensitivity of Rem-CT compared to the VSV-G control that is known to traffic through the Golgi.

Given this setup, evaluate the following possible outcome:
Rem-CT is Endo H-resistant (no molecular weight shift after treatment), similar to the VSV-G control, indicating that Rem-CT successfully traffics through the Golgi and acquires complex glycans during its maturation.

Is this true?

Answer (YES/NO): NO